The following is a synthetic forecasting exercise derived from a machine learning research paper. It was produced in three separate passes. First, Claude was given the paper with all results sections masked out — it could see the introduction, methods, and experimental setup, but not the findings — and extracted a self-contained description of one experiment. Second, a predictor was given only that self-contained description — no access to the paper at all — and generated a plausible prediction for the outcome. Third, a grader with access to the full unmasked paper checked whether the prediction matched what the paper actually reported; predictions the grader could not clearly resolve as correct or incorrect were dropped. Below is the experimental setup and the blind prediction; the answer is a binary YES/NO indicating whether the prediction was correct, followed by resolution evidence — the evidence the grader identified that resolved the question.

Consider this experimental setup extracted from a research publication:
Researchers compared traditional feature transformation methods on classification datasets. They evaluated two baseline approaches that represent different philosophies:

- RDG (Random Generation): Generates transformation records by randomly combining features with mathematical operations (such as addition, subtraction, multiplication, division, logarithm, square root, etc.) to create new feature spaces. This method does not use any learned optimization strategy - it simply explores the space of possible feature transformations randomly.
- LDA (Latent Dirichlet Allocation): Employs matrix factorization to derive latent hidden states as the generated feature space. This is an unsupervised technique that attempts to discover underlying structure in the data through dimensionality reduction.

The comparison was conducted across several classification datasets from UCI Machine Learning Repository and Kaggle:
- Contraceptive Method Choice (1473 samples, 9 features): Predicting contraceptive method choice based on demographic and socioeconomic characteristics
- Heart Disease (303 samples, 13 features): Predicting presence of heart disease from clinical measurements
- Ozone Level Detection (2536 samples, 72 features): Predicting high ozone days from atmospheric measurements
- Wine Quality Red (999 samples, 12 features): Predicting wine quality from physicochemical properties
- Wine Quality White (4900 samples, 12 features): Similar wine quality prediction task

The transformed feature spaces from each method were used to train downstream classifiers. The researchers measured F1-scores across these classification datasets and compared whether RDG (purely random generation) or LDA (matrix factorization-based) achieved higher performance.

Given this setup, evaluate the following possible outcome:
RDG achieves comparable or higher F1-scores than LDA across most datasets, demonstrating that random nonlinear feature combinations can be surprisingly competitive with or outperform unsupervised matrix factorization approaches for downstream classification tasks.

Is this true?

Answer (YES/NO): YES